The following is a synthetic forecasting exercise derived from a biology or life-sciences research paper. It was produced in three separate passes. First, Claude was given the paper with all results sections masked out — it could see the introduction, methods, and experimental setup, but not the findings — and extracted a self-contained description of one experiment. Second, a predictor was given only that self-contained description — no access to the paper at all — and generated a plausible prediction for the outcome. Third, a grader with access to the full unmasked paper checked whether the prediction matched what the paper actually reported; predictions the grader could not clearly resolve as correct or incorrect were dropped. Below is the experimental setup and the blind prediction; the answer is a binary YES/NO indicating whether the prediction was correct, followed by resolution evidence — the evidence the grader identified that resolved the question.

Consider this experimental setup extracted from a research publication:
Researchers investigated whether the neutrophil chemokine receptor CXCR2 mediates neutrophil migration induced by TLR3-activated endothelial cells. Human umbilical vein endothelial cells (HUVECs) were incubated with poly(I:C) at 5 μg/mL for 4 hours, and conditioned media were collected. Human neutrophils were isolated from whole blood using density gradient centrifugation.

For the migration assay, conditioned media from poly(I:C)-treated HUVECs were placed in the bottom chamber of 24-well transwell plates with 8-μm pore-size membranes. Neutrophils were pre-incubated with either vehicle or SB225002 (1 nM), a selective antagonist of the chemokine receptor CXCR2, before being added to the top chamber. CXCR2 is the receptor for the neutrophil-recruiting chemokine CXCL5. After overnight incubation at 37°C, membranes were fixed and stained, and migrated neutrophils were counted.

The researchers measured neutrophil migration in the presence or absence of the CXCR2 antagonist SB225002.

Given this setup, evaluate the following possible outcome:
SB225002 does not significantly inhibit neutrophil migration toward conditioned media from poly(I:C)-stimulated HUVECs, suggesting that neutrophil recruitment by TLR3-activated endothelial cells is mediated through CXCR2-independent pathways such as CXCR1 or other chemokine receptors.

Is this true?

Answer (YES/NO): NO